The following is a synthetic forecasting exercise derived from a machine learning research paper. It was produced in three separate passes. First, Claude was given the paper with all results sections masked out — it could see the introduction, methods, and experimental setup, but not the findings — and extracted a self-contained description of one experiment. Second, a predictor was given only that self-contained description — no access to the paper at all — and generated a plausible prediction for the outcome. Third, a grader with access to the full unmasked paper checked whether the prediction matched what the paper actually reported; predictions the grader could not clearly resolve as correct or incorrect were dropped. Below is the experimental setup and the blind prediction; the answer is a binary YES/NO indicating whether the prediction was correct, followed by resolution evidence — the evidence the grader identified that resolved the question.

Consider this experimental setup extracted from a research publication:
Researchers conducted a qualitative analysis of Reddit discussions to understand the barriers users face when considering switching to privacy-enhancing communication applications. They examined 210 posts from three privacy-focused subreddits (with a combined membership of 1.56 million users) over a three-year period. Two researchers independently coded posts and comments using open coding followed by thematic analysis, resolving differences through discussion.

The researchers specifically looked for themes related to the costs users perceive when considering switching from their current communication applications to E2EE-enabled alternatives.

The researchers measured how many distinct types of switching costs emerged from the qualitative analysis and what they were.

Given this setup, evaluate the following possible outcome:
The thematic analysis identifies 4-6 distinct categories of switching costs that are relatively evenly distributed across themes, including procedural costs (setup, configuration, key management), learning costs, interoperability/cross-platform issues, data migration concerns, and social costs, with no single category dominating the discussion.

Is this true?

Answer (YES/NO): NO